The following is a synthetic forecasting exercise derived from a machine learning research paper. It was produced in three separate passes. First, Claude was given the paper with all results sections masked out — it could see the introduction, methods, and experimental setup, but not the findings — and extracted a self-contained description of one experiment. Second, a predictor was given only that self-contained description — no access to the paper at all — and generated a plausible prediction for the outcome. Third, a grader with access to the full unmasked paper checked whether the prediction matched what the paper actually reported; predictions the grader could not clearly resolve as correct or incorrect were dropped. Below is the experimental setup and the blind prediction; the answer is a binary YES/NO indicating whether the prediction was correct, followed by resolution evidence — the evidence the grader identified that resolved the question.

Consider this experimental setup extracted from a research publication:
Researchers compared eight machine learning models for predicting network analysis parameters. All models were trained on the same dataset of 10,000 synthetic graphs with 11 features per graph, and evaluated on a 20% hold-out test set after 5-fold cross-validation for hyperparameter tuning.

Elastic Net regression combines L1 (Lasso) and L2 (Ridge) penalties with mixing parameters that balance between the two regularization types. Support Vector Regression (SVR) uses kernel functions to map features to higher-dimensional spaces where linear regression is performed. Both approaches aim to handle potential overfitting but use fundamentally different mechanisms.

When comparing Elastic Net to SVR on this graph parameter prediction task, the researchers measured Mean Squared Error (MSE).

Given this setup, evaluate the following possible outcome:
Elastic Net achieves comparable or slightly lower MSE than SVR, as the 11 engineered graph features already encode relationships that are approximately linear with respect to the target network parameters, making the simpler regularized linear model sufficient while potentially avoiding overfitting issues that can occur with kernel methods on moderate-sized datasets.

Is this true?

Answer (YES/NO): NO